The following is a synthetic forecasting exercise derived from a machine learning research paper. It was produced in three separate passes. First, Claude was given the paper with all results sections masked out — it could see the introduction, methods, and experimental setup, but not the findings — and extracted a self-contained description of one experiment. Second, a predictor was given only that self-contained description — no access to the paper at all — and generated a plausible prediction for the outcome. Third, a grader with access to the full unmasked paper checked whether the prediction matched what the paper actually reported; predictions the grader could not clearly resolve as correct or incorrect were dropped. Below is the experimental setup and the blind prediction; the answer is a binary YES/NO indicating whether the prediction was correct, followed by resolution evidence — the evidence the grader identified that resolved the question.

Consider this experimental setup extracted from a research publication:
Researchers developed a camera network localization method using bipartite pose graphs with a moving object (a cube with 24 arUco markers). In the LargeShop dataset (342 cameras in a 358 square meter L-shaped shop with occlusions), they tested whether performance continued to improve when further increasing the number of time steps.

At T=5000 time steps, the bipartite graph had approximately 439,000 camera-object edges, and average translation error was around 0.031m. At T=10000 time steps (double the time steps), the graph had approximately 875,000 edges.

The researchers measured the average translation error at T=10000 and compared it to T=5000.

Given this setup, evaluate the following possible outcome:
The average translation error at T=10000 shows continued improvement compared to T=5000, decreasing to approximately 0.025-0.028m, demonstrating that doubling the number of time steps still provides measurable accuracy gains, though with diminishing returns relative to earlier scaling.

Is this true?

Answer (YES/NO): NO